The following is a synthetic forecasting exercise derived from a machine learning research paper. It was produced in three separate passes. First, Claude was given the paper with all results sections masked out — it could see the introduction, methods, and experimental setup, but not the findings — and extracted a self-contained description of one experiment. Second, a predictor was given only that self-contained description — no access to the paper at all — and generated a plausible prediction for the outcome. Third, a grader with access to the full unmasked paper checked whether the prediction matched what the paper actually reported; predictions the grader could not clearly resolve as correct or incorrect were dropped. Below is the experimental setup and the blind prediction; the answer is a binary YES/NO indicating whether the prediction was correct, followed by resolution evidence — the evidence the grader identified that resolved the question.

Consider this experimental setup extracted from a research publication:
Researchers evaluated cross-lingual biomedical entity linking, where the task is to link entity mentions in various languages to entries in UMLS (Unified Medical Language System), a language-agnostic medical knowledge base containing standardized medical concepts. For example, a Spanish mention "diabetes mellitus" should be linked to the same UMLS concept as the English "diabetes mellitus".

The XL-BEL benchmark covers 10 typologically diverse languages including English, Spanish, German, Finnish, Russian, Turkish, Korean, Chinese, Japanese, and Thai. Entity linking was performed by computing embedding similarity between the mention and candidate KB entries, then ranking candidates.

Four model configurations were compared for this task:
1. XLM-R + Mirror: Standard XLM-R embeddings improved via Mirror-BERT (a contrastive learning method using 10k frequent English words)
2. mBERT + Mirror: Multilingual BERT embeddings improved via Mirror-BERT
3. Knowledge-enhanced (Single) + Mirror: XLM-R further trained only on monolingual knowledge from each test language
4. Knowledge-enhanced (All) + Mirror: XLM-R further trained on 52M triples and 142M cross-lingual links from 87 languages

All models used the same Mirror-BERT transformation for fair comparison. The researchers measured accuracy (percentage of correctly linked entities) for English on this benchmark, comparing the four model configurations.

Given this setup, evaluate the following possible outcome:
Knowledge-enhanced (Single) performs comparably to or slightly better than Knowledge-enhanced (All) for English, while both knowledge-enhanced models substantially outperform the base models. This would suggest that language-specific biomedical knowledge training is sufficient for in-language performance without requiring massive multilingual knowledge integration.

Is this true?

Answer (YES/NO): NO